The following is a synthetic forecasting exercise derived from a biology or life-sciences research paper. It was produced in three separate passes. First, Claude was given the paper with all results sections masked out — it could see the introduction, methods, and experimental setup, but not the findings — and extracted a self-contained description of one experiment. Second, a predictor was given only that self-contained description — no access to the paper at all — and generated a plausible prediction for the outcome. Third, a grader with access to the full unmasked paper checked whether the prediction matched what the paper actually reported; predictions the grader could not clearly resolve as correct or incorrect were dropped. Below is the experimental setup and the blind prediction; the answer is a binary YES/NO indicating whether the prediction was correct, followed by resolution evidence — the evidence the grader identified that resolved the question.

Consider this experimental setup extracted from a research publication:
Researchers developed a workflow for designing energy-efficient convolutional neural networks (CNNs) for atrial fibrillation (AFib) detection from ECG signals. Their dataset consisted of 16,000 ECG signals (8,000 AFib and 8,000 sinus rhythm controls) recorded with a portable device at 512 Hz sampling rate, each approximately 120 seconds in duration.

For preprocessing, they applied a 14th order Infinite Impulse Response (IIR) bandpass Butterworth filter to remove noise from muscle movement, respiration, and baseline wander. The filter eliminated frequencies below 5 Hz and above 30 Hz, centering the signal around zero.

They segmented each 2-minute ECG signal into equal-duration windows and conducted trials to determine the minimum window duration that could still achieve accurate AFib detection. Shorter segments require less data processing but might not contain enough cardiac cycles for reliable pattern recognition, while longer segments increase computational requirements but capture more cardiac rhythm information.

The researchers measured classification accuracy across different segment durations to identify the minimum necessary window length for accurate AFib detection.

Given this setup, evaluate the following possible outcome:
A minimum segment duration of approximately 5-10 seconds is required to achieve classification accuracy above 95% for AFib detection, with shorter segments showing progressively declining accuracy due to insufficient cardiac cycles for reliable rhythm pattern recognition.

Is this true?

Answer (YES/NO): YES